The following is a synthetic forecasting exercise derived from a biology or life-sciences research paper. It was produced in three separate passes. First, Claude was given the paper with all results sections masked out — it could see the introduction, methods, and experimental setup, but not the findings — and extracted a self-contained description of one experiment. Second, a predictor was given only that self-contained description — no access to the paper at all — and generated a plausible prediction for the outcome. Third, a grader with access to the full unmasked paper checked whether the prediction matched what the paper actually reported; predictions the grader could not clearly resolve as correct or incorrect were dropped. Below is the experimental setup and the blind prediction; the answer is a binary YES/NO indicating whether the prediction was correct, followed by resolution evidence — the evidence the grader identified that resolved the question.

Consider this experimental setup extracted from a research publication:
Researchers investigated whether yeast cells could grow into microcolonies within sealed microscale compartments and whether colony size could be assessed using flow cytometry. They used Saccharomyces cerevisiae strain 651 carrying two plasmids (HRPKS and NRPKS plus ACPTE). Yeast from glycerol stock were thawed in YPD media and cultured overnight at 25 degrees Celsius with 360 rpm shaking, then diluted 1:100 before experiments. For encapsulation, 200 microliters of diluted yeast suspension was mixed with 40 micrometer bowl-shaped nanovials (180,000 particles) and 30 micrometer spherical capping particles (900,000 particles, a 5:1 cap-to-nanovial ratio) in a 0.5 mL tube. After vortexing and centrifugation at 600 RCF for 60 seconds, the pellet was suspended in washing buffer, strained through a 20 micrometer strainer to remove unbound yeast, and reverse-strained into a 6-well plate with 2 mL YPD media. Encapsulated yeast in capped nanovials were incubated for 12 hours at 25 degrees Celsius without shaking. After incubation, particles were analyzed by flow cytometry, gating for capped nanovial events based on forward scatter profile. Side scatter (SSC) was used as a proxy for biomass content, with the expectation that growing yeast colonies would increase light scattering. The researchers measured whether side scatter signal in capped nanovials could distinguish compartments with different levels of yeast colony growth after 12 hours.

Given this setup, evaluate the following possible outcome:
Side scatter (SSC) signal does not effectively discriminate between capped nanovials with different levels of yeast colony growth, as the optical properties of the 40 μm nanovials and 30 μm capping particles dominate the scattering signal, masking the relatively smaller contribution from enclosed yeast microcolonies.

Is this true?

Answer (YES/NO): NO